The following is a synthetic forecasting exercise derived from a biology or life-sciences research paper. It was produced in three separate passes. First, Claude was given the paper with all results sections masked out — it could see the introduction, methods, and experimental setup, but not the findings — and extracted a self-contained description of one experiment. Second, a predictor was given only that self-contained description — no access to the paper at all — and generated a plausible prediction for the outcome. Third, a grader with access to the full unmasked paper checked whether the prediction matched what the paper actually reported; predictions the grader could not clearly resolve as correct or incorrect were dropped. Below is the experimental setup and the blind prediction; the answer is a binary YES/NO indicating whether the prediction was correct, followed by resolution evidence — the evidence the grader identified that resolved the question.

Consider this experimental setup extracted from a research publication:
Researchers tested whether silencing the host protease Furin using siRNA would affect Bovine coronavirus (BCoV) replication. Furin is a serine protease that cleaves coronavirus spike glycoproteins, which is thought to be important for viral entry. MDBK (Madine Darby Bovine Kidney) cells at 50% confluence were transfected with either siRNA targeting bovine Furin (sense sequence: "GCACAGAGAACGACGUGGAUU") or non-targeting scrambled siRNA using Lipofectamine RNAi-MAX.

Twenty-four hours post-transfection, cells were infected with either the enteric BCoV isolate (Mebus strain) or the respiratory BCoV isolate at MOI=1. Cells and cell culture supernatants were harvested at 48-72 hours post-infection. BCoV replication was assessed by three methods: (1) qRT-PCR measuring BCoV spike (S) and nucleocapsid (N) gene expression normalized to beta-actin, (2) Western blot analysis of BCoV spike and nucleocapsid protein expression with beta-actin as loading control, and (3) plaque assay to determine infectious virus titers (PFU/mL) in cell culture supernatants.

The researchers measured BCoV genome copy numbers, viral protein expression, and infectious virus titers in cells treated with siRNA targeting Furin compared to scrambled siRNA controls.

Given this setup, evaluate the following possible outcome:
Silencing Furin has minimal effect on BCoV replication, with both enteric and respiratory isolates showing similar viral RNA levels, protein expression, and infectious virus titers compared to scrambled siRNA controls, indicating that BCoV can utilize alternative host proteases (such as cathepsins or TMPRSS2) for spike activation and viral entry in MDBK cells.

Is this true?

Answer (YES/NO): NO